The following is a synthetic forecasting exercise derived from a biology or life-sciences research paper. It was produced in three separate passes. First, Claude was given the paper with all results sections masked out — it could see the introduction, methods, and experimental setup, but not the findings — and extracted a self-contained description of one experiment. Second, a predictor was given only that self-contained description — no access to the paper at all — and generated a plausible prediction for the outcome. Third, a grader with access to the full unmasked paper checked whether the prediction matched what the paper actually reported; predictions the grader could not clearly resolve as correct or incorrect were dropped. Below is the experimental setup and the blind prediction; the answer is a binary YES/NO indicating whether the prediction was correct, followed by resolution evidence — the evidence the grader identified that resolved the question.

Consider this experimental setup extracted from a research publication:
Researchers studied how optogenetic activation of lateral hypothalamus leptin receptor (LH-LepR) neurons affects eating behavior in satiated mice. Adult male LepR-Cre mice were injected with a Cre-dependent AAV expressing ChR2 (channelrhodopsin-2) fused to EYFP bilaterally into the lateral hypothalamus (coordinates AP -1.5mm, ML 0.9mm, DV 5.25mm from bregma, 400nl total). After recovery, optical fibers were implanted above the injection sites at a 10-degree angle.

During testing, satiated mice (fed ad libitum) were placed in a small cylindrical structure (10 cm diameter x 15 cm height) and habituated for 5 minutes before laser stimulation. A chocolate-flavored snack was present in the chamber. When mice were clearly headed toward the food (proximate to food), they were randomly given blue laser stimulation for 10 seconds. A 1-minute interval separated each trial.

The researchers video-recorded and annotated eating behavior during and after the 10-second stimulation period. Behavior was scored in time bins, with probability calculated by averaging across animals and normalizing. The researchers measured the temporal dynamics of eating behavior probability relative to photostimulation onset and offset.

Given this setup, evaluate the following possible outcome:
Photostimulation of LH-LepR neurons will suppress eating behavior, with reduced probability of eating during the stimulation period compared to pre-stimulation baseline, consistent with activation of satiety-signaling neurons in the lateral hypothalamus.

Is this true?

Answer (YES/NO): NO